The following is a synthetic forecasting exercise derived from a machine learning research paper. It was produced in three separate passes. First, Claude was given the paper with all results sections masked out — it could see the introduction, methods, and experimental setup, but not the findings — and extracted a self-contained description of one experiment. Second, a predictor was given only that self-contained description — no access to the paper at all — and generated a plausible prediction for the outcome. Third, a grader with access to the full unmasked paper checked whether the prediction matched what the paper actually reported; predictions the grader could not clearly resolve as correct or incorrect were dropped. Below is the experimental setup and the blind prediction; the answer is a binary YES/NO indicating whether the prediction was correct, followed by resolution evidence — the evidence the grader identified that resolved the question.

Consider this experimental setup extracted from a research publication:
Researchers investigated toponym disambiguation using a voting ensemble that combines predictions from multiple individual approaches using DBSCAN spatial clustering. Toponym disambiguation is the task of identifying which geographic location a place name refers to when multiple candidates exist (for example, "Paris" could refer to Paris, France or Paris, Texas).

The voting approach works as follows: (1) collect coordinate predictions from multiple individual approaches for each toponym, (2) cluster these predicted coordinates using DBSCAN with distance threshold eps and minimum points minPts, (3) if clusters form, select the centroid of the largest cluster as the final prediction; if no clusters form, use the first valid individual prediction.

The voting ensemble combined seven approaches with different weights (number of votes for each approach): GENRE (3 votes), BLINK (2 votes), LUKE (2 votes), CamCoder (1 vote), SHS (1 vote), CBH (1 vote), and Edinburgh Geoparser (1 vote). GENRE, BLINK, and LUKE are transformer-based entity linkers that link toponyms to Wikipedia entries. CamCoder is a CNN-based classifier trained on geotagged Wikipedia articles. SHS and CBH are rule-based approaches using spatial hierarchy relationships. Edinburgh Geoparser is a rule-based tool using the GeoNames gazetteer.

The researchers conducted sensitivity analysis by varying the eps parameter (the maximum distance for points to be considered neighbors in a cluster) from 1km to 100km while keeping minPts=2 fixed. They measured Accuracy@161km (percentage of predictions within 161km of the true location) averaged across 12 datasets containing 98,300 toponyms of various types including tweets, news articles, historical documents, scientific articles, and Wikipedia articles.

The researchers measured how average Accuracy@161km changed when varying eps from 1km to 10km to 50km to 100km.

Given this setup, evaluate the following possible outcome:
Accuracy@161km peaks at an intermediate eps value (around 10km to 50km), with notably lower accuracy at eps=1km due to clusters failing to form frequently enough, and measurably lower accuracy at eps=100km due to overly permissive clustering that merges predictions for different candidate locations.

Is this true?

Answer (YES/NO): NO